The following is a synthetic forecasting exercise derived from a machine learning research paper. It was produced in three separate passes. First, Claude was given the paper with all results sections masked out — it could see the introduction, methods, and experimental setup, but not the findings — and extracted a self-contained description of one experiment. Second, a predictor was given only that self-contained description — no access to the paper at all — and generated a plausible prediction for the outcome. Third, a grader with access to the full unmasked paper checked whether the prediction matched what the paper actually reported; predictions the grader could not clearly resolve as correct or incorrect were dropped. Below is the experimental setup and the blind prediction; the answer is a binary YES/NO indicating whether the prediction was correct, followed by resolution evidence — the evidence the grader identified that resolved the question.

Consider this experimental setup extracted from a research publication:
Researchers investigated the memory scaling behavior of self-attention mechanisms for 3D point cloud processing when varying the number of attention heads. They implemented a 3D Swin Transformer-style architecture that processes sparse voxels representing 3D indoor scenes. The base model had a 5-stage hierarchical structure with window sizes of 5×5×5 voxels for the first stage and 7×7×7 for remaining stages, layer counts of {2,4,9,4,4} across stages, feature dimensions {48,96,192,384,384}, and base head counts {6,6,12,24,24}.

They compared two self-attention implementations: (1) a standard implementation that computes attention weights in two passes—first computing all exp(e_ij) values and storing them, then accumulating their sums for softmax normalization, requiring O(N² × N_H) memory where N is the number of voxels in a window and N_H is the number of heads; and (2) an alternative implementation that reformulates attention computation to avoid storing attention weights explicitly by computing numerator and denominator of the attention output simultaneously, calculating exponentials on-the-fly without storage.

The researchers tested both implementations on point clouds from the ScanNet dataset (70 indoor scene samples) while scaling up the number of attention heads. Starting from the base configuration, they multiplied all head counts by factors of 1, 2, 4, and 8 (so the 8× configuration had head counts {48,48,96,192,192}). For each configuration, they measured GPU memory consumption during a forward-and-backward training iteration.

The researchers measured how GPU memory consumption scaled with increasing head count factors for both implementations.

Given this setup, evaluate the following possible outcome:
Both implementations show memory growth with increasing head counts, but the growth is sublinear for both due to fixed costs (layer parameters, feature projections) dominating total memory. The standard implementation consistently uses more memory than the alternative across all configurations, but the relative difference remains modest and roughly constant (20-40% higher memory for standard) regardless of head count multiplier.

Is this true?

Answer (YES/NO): NO